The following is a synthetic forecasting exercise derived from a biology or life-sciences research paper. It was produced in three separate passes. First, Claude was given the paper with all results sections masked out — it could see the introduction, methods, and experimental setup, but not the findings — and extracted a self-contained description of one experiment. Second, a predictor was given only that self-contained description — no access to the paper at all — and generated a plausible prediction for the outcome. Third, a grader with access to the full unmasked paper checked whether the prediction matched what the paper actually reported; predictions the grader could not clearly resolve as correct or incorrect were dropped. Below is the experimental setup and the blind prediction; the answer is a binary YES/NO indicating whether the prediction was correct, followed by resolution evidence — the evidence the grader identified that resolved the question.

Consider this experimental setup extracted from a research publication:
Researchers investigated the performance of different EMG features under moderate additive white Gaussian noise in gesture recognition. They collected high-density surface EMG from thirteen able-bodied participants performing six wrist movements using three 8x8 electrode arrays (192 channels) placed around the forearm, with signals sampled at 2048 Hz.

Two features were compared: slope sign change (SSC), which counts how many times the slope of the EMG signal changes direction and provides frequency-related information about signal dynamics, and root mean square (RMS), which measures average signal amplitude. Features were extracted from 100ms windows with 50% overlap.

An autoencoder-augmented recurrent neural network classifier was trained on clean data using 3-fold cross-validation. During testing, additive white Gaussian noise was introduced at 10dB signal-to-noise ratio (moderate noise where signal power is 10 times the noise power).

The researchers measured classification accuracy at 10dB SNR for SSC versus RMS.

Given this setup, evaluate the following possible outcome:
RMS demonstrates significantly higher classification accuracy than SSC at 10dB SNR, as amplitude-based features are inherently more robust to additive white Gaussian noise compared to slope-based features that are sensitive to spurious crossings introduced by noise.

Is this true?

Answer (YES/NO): YES